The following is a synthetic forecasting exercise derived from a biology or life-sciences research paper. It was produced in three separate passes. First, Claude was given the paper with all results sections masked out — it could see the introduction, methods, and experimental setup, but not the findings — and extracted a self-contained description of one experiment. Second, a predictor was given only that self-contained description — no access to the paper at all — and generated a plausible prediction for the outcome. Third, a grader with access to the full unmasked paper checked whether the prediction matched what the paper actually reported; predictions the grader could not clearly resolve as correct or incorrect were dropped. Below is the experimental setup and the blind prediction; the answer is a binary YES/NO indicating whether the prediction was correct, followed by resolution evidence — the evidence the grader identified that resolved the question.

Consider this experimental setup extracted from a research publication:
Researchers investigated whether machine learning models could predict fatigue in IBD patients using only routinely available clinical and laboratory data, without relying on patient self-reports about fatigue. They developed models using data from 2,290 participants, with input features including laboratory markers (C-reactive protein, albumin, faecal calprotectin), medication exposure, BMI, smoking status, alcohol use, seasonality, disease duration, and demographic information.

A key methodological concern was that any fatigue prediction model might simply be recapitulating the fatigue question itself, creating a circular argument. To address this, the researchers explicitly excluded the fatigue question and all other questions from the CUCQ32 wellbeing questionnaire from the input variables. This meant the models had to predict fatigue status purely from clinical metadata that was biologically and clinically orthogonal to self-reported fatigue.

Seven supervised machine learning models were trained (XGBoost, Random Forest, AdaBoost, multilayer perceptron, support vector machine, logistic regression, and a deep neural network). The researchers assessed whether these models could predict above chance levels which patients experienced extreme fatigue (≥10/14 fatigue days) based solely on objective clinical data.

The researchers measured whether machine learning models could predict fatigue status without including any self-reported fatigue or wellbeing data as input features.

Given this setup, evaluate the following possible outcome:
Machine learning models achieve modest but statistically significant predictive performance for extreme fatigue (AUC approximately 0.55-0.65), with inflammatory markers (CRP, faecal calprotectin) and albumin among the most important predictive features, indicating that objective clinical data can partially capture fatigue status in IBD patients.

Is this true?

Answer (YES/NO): NO